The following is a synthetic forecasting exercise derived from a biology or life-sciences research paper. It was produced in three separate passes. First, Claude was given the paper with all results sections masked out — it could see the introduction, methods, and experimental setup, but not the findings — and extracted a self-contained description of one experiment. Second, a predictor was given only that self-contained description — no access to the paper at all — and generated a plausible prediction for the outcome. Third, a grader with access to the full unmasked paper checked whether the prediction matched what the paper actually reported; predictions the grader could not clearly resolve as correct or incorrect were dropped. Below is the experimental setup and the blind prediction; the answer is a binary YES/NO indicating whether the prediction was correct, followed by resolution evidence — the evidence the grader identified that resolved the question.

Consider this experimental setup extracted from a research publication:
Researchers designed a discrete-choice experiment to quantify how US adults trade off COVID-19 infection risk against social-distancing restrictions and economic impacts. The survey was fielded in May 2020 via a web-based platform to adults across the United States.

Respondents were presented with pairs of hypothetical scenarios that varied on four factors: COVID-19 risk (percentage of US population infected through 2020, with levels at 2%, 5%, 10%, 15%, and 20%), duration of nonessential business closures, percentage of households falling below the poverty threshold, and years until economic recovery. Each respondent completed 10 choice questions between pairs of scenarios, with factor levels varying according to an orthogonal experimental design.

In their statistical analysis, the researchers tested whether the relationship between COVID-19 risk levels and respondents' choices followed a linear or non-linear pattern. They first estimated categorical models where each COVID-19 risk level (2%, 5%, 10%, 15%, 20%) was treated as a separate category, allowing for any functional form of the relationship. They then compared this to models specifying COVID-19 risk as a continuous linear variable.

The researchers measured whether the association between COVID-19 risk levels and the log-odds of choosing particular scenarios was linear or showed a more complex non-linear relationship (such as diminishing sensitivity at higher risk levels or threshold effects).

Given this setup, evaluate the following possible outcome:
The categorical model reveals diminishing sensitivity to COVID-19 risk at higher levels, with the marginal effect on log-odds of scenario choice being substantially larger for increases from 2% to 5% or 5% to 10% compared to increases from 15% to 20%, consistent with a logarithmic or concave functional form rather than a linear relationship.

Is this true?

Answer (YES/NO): NO